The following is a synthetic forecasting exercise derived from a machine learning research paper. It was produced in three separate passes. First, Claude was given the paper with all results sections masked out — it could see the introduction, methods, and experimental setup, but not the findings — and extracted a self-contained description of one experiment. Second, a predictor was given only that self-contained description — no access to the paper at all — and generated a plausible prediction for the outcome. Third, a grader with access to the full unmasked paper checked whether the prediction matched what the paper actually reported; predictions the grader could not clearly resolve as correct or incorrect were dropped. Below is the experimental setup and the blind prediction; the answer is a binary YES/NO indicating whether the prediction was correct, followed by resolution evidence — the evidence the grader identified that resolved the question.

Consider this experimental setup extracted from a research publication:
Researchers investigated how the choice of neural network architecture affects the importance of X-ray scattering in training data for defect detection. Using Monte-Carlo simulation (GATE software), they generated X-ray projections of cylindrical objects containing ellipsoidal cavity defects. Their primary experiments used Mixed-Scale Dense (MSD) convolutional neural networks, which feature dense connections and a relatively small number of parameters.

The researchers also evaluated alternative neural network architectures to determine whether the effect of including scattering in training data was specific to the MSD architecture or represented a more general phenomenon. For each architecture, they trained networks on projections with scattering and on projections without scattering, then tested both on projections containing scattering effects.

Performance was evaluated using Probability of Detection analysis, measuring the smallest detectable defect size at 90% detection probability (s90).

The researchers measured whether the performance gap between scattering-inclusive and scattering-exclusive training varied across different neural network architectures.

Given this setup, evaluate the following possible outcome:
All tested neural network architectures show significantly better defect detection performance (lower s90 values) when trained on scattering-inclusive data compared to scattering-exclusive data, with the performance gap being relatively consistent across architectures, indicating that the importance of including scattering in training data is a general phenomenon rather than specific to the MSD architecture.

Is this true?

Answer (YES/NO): NO